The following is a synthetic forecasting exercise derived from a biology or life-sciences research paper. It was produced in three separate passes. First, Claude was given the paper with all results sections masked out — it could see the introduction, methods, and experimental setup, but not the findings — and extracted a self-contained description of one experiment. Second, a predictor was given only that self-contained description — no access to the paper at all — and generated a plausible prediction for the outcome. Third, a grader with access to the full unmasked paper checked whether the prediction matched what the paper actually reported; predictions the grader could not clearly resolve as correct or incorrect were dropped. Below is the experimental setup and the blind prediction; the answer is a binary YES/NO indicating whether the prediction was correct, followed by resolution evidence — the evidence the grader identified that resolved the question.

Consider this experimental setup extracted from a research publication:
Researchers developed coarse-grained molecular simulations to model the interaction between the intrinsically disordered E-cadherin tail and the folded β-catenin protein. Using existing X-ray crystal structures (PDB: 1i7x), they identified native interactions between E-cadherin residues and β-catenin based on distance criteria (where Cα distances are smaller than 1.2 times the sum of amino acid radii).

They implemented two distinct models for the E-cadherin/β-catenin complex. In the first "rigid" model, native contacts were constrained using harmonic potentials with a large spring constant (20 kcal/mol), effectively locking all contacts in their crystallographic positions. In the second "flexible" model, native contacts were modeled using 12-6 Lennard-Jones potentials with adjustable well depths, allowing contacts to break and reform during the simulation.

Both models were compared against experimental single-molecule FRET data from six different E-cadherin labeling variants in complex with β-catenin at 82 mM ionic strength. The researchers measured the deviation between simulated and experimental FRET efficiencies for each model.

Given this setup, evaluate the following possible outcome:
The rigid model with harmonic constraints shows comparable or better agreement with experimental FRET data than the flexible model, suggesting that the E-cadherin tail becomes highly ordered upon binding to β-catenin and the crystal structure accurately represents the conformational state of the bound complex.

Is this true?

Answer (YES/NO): NO